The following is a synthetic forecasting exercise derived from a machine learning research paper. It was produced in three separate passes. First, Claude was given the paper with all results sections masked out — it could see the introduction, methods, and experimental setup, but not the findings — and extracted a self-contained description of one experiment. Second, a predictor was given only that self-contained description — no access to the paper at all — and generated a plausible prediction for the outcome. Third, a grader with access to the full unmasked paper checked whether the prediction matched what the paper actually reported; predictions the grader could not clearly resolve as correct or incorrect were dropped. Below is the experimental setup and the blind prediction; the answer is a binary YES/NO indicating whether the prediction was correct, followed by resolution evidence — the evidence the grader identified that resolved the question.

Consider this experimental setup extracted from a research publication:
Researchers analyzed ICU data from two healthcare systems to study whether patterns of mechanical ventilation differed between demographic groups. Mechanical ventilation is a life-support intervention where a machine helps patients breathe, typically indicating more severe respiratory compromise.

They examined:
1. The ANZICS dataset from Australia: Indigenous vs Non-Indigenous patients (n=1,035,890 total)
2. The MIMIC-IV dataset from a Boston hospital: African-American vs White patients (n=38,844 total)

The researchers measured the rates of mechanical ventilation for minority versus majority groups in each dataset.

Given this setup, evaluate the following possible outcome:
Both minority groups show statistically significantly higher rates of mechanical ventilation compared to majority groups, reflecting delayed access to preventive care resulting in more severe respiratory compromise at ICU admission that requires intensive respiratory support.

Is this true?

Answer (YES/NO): NO